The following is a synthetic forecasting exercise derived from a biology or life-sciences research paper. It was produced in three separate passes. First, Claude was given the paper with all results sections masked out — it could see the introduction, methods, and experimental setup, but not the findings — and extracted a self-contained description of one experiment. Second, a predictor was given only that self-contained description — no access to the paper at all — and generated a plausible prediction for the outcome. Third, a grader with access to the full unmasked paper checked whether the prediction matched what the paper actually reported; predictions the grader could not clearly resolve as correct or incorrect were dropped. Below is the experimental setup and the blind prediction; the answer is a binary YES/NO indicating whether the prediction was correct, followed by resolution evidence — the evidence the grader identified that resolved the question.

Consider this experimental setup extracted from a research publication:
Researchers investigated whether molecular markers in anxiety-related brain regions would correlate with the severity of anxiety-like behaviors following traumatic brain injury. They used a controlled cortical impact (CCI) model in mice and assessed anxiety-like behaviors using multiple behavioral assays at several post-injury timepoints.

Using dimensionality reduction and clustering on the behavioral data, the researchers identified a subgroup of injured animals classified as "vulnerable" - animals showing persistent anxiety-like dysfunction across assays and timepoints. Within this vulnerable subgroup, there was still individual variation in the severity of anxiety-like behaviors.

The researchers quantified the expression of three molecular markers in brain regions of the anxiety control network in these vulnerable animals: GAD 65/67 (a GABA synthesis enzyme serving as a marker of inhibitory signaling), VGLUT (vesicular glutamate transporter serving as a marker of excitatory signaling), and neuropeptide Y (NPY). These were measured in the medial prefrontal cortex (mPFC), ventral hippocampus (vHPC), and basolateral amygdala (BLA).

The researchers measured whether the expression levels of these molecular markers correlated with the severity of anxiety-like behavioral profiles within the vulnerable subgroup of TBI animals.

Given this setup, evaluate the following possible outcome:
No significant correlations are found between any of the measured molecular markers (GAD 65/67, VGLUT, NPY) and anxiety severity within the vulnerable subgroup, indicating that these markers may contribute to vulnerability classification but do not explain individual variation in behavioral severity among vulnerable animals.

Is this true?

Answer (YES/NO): NO